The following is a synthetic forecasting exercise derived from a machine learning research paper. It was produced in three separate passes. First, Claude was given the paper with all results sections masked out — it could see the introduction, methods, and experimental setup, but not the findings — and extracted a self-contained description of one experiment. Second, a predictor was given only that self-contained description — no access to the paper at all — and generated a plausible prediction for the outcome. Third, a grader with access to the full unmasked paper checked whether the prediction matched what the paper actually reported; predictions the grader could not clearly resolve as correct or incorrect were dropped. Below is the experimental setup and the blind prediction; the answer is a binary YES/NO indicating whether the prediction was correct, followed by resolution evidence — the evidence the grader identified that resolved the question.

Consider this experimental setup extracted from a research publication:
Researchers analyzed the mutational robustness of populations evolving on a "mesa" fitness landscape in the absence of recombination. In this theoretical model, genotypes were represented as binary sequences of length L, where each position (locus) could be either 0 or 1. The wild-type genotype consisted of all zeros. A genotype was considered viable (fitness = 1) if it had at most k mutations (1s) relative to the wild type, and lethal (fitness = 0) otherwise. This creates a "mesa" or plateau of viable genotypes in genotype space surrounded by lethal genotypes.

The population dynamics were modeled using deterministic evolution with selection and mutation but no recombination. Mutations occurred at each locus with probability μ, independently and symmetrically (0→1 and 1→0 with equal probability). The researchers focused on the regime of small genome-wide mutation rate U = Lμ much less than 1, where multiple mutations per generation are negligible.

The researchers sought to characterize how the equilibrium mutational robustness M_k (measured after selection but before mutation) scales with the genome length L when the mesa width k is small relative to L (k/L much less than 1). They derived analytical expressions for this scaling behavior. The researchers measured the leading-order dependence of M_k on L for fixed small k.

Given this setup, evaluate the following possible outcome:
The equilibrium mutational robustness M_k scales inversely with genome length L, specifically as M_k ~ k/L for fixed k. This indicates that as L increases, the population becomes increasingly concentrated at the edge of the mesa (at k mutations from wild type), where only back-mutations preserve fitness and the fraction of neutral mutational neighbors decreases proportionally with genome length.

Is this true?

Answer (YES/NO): NO